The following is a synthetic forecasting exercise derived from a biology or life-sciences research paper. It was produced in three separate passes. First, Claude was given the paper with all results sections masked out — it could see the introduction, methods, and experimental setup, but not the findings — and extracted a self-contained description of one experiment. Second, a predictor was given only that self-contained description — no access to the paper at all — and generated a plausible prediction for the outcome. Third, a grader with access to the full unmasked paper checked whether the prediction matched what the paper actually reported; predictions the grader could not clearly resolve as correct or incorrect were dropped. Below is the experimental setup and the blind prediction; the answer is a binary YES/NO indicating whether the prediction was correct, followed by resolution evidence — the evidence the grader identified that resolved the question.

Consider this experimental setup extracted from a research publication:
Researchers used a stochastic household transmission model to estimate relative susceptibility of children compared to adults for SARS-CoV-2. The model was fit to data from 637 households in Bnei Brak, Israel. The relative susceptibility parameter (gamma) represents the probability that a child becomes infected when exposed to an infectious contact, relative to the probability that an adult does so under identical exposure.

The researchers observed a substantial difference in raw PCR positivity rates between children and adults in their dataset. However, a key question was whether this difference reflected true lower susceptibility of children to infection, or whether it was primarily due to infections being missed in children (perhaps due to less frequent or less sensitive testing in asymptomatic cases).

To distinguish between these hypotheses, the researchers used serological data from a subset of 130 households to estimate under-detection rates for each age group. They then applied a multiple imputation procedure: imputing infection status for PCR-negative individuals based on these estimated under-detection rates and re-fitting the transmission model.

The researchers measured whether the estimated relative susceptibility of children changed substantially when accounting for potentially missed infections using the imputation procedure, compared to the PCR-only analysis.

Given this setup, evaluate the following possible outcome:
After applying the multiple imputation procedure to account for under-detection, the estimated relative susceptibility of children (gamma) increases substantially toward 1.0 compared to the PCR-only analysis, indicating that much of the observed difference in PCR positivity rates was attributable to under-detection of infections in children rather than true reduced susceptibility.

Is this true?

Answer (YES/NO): NO